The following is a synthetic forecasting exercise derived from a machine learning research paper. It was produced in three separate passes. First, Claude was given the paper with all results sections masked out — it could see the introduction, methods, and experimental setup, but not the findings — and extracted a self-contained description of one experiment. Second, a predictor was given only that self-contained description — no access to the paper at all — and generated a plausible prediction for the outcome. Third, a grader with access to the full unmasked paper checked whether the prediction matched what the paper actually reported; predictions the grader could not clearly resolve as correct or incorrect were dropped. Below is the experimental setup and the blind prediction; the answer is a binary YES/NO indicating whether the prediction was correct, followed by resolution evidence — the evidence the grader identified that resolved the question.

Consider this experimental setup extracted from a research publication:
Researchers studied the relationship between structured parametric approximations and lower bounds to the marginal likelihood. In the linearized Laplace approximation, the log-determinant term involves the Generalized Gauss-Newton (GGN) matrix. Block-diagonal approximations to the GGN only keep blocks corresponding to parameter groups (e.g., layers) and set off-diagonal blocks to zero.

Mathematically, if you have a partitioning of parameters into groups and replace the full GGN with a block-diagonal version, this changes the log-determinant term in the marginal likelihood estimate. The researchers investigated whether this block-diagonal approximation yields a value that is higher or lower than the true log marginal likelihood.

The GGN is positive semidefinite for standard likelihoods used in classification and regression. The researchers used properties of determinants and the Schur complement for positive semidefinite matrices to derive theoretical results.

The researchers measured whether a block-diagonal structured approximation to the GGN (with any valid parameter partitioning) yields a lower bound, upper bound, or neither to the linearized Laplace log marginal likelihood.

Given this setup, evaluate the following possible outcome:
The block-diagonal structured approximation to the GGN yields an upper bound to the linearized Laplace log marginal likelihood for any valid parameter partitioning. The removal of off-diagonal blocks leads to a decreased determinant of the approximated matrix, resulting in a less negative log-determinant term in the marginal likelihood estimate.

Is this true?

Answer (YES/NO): NO